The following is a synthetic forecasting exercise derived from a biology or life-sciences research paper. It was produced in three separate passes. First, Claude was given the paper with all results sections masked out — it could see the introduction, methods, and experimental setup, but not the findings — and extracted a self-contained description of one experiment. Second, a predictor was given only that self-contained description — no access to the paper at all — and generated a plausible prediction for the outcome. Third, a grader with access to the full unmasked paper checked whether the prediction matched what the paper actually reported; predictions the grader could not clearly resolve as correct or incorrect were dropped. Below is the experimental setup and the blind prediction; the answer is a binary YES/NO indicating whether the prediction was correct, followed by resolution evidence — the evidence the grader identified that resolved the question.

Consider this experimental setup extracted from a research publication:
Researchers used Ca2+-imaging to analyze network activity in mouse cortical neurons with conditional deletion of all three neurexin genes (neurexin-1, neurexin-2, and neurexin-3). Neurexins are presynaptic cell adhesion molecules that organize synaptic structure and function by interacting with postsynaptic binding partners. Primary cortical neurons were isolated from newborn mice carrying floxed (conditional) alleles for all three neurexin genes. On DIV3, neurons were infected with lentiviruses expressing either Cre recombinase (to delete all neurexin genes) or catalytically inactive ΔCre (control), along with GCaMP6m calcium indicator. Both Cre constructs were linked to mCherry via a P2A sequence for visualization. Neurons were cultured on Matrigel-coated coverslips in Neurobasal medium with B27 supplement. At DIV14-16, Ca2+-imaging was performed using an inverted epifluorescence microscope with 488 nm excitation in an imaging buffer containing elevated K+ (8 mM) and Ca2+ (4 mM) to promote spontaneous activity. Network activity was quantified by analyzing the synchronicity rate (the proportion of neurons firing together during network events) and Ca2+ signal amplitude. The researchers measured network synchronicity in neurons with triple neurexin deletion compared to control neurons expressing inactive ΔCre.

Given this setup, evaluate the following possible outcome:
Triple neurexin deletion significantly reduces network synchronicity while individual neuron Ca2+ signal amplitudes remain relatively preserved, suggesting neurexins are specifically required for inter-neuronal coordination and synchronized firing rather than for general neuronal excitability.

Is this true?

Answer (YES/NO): NO